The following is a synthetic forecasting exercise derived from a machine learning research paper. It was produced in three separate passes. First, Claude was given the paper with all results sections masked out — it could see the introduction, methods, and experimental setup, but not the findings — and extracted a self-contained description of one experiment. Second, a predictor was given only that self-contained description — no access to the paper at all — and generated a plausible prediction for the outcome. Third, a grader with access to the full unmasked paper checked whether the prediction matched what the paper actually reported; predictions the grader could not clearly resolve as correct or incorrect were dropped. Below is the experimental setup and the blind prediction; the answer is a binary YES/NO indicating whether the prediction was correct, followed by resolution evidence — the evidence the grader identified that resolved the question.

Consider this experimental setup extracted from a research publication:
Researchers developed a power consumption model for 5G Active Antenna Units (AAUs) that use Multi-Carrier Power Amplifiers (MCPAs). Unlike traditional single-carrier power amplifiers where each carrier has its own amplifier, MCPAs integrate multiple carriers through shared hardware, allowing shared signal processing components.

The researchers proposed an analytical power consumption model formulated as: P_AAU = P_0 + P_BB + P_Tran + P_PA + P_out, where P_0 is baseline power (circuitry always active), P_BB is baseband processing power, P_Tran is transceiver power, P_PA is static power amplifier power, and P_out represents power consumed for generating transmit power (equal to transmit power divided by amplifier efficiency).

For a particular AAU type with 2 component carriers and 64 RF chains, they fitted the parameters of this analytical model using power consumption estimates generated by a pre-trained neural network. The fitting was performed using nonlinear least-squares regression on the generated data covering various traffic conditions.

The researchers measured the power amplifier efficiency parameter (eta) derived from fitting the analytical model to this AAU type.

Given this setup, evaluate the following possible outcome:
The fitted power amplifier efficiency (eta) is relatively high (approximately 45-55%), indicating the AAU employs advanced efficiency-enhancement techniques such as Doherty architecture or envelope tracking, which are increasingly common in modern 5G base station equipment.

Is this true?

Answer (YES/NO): NO